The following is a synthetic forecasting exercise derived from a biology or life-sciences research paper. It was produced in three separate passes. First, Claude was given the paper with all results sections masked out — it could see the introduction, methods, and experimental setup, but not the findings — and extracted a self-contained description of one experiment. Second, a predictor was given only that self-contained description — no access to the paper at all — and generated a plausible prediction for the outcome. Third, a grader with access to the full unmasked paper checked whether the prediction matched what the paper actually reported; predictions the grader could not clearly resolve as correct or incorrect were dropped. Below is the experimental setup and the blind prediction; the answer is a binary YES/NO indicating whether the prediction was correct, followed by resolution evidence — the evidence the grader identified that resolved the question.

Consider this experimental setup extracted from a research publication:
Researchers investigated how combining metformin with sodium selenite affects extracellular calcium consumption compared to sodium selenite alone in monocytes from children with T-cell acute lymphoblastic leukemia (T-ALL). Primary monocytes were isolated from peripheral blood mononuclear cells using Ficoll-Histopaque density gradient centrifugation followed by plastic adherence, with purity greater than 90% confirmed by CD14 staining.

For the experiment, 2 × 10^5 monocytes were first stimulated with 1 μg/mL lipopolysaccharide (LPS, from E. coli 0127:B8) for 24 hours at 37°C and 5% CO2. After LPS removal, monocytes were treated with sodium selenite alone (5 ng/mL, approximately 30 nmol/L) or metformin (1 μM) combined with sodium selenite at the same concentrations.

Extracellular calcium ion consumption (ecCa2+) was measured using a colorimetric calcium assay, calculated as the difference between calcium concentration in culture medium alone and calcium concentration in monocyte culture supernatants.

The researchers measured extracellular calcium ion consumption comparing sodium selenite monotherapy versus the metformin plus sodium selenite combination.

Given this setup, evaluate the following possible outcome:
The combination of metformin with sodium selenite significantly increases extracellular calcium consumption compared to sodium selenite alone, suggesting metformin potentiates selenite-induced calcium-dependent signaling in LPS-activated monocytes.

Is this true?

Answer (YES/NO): NO